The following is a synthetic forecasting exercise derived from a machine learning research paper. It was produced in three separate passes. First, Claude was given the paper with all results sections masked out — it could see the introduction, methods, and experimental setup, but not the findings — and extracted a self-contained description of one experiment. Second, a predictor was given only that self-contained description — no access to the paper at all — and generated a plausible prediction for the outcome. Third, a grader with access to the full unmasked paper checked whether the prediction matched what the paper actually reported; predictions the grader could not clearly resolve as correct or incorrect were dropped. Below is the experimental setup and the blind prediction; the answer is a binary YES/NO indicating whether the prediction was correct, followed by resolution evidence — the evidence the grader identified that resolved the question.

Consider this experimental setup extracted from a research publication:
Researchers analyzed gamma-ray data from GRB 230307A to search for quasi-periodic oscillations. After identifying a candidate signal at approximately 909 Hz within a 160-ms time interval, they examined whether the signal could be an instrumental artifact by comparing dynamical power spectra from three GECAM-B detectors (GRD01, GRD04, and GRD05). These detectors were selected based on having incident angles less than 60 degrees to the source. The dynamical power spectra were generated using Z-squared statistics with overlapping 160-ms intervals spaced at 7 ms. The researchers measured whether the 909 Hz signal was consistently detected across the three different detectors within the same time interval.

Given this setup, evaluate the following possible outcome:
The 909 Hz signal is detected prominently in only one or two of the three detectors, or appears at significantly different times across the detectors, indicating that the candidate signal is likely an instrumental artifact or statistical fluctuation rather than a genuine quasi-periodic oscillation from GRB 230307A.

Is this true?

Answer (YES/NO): NO